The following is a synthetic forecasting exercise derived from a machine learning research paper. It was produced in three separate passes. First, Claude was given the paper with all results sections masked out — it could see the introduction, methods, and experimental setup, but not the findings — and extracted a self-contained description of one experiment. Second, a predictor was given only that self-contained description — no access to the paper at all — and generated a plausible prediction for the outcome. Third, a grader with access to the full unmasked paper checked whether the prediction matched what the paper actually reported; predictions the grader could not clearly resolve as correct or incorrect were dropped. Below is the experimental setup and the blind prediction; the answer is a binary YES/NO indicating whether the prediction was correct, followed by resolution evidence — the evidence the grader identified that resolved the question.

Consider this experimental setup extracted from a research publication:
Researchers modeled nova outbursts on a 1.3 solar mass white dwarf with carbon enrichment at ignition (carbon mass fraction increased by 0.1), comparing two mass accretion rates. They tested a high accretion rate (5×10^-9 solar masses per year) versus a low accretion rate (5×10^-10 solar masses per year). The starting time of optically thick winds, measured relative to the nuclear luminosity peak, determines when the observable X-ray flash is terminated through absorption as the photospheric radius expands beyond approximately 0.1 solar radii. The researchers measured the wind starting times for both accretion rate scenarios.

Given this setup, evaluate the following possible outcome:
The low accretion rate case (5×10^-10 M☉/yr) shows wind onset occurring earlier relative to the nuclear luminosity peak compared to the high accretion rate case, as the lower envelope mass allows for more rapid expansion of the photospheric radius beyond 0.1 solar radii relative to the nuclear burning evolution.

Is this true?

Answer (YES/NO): YES